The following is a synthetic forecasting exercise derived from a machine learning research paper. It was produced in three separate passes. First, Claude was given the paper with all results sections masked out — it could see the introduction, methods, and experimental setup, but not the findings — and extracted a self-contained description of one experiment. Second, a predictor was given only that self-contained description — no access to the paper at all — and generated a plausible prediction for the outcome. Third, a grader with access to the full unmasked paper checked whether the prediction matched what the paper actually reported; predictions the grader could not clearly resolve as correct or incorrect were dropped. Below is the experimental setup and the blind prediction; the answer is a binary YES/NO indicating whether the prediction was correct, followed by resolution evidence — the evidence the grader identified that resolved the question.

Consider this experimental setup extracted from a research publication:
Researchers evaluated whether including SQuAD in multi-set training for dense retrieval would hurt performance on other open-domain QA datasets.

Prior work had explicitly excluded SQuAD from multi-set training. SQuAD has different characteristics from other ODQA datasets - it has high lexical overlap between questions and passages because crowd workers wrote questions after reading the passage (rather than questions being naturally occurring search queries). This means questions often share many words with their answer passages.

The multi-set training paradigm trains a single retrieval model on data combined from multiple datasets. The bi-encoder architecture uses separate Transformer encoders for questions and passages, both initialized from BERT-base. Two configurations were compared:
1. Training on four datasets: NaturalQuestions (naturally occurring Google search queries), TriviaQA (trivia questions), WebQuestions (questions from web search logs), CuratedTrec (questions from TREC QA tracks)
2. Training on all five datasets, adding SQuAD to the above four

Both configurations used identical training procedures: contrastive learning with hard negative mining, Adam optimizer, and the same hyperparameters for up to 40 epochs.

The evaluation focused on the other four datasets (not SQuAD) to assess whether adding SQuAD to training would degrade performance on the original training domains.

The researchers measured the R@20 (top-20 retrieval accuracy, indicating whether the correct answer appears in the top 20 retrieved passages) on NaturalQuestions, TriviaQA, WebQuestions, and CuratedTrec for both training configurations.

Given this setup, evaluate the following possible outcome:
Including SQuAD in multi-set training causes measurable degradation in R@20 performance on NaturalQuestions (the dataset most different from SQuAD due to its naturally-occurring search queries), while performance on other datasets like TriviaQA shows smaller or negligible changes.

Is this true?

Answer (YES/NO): NO